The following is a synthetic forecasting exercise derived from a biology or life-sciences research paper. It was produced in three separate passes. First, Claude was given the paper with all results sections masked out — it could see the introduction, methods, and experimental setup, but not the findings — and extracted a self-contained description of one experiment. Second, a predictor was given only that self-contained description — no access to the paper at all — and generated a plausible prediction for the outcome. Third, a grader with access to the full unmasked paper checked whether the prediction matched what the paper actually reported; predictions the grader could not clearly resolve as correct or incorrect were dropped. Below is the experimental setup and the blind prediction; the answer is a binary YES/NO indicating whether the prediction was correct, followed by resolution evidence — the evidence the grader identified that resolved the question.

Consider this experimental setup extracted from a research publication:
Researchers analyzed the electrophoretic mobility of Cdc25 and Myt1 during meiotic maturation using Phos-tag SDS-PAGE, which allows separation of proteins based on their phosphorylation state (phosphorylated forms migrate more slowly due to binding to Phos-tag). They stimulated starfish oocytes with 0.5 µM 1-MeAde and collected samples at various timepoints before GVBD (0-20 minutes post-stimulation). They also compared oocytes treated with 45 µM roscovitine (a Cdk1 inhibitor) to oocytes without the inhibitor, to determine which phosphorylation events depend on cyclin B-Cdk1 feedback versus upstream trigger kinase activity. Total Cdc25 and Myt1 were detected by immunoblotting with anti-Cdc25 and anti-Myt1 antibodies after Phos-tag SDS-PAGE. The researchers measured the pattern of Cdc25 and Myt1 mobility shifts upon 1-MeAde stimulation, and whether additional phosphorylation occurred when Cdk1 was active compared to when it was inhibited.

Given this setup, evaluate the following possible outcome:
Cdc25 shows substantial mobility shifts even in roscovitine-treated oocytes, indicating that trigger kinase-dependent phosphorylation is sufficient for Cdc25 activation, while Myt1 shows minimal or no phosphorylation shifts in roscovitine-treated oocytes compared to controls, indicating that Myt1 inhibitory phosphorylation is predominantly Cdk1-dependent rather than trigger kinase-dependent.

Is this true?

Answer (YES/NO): NO